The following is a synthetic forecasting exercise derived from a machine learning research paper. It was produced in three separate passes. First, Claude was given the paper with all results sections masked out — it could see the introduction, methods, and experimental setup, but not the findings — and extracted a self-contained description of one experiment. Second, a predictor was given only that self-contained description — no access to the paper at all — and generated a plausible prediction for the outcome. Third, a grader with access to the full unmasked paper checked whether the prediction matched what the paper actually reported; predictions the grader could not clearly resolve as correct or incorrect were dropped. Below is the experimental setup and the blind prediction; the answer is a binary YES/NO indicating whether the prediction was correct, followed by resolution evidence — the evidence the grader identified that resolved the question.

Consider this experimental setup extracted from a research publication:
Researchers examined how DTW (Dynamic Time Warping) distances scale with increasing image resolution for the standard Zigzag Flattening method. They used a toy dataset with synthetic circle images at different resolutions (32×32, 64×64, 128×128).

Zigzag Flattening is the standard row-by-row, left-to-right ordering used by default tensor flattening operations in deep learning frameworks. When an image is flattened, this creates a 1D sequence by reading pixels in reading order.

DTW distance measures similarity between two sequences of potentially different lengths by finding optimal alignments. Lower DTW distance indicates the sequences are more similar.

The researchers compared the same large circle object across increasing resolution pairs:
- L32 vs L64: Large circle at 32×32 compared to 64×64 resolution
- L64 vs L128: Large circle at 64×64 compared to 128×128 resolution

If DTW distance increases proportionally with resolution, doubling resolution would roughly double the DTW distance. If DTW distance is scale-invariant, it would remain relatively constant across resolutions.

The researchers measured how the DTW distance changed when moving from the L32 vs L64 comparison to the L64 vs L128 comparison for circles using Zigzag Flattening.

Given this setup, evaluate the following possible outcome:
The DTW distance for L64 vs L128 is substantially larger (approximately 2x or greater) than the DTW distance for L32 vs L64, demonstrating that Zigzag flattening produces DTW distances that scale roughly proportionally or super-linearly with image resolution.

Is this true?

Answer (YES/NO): YES